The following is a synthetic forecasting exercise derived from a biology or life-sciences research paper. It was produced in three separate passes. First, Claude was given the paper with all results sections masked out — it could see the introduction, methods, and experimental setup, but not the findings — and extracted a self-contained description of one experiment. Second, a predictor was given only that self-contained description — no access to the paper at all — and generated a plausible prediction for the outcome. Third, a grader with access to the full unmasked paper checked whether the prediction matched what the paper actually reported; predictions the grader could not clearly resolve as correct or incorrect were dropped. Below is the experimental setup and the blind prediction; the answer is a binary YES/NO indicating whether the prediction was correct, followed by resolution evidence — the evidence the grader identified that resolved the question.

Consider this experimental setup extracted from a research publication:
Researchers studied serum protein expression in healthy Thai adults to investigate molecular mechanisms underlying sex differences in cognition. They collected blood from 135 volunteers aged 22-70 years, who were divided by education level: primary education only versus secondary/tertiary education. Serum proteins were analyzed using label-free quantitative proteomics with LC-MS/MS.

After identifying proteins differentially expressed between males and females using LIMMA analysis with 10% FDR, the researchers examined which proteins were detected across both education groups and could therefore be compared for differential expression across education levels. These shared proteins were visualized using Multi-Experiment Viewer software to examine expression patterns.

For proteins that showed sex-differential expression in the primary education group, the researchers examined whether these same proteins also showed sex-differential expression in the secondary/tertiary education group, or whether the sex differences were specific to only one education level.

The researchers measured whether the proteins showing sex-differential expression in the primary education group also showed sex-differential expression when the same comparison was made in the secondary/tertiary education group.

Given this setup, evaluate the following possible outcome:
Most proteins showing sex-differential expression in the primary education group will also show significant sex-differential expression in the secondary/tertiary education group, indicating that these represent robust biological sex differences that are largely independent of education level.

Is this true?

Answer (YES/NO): YES